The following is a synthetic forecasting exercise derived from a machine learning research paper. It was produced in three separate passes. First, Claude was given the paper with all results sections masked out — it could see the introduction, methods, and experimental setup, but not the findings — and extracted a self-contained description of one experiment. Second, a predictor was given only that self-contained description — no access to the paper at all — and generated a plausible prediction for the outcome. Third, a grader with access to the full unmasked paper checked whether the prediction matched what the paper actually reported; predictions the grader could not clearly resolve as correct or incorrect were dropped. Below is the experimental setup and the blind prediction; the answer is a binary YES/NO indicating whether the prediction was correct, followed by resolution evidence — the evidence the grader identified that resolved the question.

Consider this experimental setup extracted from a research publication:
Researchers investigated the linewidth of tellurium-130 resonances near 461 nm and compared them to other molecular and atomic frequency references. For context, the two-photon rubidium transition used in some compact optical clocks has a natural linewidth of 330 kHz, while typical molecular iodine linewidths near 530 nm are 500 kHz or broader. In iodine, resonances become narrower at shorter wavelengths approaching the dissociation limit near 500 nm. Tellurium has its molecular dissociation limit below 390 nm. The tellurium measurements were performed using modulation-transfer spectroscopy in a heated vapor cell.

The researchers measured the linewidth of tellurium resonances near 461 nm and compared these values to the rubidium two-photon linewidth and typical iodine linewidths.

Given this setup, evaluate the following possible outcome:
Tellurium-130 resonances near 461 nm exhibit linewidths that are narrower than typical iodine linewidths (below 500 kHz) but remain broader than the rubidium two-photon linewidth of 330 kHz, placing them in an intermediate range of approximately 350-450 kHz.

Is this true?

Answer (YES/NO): NO